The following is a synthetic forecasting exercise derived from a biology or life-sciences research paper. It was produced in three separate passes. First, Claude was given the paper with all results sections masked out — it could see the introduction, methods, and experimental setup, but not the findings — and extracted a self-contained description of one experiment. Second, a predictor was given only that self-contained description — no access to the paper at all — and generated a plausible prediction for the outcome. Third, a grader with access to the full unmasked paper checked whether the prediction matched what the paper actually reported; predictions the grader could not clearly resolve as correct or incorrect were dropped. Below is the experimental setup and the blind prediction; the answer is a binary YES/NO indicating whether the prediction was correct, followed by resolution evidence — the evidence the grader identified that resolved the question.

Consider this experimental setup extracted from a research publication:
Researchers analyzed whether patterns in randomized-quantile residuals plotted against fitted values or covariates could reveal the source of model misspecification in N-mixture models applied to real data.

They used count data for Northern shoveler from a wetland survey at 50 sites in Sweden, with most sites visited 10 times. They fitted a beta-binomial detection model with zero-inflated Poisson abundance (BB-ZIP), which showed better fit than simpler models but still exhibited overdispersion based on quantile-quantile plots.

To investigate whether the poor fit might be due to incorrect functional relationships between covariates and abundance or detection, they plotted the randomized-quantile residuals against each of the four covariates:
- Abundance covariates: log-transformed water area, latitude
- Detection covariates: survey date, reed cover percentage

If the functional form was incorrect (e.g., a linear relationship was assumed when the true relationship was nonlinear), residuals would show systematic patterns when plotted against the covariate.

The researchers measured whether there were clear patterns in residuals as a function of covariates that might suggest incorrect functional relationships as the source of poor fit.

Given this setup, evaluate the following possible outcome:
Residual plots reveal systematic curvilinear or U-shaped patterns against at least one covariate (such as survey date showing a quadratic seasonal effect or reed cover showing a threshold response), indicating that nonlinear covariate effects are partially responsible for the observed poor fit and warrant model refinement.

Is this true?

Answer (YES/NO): NO